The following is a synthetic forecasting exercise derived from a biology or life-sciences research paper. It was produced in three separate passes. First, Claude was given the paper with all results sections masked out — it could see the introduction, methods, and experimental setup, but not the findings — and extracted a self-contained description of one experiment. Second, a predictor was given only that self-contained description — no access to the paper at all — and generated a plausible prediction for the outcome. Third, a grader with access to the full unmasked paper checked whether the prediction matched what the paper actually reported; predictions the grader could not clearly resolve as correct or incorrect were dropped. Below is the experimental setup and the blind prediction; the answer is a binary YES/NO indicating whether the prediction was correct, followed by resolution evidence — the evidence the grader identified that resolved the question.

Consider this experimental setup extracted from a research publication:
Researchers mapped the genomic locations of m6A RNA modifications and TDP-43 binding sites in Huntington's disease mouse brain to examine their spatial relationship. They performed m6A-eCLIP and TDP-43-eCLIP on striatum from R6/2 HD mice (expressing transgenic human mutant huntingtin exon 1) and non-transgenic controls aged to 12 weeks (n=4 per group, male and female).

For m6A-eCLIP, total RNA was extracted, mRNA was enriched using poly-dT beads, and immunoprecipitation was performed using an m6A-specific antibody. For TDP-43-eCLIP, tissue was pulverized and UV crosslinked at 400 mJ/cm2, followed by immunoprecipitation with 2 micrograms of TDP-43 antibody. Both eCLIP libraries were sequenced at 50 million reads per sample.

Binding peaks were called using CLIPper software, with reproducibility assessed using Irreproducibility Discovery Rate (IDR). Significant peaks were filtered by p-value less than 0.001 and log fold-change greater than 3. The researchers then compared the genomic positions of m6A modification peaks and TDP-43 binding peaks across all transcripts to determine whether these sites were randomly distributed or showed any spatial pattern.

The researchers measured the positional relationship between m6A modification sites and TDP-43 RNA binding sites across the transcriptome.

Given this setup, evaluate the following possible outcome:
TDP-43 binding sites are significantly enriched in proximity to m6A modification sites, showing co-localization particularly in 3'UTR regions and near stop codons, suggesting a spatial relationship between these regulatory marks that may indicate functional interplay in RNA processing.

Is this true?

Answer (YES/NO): NO